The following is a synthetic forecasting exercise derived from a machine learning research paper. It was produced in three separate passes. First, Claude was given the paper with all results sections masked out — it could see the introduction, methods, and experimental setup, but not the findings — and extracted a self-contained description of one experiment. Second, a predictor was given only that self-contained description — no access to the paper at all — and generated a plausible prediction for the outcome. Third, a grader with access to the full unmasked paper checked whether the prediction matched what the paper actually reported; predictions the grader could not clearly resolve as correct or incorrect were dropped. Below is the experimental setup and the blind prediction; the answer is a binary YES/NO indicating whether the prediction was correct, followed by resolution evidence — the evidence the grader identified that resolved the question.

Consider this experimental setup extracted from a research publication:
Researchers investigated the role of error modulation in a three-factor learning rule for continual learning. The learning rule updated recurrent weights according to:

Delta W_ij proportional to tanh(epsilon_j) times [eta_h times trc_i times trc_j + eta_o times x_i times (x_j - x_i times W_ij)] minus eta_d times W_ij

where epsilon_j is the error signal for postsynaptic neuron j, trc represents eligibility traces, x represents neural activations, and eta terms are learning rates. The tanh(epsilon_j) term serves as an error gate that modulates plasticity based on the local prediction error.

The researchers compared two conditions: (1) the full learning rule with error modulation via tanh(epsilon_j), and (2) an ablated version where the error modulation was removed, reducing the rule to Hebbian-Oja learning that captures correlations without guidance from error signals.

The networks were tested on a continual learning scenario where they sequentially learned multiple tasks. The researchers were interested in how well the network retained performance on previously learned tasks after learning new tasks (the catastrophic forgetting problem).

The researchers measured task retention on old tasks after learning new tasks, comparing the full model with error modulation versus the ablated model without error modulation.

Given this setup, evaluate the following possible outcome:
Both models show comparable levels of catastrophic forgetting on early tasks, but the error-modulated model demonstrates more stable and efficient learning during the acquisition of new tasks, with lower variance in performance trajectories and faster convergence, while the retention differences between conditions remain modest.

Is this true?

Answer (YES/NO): NO